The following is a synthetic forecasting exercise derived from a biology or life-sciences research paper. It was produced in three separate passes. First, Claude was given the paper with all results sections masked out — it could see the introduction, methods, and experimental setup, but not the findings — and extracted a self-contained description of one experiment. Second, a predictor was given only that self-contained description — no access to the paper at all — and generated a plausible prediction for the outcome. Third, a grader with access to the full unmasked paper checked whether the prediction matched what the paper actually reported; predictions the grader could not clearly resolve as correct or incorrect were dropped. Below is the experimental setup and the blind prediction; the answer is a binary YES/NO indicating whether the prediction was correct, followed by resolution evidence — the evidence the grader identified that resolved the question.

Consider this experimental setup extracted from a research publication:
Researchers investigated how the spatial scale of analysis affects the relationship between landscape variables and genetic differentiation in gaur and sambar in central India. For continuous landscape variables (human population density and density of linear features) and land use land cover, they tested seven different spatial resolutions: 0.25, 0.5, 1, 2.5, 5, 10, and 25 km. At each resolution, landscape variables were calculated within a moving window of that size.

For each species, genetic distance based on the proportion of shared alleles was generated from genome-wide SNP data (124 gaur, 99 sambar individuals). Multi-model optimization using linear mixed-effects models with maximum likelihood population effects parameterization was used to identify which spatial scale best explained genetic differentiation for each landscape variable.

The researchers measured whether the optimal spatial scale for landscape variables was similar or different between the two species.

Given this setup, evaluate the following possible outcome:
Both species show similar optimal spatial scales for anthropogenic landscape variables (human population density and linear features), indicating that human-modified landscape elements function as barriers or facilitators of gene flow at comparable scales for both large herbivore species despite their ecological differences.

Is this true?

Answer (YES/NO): YES